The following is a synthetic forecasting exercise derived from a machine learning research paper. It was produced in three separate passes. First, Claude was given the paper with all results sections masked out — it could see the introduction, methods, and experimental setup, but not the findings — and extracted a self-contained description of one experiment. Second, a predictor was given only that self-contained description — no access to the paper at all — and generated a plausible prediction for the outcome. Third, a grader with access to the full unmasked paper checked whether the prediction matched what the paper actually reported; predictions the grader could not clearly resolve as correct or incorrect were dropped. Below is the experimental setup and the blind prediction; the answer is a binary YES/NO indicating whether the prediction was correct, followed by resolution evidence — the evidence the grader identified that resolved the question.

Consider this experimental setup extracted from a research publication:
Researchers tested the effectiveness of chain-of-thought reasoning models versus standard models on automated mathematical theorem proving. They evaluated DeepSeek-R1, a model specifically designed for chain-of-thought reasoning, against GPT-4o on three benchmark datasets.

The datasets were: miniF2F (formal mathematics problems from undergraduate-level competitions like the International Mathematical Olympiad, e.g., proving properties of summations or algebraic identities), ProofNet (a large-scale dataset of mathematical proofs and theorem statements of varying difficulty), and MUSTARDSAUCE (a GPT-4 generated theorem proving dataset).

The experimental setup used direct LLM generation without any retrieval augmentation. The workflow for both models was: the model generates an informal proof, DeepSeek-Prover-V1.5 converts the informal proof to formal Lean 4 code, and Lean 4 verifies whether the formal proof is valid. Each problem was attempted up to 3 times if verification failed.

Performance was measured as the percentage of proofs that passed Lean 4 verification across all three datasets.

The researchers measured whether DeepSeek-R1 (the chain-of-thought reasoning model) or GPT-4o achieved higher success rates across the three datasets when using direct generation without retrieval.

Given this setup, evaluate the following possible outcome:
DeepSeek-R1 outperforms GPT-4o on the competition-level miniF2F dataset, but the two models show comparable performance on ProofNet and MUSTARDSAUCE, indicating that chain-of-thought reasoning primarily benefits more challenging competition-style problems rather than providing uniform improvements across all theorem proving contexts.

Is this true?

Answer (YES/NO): NO